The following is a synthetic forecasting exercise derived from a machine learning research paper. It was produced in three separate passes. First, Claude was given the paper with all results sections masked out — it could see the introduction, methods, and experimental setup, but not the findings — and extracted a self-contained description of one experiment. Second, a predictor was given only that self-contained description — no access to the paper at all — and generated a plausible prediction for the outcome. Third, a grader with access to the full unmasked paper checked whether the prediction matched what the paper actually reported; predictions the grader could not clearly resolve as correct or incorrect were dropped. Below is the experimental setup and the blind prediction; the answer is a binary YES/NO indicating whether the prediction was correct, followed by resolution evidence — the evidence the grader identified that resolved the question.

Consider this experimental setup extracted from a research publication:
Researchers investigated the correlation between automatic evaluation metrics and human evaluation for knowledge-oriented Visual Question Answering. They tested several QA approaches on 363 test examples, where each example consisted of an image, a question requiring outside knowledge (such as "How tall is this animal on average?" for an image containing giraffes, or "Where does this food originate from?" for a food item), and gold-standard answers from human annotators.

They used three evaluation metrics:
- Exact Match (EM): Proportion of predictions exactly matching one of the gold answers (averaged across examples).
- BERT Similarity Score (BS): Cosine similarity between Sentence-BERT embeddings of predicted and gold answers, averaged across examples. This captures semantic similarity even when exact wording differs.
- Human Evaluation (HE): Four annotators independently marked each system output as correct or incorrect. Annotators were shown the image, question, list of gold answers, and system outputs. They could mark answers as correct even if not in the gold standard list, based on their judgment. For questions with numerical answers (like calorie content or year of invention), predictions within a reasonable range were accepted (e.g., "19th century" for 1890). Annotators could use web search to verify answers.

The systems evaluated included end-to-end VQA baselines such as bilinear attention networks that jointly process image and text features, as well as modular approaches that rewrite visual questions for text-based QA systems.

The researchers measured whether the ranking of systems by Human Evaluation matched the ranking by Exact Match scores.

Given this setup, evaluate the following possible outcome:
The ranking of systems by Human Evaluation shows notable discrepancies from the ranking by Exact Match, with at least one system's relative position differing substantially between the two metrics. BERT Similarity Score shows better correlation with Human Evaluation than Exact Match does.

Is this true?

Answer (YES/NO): NO